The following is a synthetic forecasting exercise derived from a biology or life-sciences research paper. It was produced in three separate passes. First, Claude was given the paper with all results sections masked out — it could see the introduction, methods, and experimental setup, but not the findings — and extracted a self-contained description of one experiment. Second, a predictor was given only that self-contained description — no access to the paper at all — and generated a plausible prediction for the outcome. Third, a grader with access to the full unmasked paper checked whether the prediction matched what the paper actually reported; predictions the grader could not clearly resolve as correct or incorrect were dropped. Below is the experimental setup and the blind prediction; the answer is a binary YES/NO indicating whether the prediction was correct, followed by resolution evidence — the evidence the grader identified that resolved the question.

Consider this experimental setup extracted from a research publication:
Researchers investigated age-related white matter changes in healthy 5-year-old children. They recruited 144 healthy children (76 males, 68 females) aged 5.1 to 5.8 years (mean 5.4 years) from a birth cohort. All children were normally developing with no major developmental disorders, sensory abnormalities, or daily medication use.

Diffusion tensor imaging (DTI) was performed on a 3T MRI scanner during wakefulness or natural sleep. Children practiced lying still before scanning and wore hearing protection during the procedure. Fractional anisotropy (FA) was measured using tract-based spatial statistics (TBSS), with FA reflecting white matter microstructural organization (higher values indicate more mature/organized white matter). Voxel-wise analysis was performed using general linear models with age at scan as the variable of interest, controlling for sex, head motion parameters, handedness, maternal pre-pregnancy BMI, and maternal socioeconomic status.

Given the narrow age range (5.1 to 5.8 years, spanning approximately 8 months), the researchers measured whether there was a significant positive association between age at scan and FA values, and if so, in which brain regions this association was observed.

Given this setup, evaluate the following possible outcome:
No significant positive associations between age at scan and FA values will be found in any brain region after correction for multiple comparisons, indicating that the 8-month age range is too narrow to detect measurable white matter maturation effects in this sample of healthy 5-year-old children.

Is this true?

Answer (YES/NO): NO